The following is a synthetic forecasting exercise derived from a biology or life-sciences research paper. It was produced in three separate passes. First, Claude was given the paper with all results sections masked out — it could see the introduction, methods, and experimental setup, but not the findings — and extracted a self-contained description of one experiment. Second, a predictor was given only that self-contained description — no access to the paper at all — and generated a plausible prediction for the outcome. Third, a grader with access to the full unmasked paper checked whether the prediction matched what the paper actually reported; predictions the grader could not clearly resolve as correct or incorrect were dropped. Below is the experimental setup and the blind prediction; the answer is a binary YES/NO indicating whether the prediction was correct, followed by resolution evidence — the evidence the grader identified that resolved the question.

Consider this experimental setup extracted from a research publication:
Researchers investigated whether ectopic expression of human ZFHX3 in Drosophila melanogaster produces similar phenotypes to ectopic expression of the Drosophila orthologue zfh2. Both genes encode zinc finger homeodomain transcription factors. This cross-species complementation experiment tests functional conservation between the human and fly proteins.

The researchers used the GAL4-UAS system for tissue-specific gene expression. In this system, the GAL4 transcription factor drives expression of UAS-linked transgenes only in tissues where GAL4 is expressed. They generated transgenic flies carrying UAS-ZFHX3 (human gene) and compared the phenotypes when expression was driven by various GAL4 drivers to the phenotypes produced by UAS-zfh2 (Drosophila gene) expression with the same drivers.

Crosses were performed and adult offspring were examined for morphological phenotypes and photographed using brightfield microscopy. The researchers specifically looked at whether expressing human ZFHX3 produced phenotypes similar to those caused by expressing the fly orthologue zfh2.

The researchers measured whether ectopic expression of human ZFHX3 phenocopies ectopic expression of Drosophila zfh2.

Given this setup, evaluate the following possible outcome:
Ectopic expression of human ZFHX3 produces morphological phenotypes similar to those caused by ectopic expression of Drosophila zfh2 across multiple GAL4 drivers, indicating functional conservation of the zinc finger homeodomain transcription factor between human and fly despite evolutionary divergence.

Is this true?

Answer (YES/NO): NO